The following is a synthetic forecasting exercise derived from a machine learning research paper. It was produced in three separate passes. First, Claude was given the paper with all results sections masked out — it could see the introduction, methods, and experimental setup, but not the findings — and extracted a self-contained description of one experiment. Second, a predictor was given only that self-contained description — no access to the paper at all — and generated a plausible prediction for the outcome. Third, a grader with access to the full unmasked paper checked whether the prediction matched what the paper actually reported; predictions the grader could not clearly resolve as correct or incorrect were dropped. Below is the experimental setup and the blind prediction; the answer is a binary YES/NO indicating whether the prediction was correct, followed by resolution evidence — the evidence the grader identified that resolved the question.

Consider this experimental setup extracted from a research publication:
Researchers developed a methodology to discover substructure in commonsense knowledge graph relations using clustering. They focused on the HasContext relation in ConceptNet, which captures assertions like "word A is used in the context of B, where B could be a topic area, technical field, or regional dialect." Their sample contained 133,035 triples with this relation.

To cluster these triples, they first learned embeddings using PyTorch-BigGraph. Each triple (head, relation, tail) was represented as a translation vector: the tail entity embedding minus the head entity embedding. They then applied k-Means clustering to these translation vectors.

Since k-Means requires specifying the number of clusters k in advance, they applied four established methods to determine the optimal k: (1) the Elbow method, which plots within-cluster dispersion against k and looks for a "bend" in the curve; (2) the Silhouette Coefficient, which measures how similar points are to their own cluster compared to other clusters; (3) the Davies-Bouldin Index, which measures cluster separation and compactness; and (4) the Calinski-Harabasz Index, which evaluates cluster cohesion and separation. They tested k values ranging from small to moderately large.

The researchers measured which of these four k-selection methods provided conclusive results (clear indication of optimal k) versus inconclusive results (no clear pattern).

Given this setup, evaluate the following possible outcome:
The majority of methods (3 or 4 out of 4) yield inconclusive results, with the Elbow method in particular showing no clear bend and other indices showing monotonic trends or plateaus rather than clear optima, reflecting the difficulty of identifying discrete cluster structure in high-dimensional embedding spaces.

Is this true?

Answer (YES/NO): NO